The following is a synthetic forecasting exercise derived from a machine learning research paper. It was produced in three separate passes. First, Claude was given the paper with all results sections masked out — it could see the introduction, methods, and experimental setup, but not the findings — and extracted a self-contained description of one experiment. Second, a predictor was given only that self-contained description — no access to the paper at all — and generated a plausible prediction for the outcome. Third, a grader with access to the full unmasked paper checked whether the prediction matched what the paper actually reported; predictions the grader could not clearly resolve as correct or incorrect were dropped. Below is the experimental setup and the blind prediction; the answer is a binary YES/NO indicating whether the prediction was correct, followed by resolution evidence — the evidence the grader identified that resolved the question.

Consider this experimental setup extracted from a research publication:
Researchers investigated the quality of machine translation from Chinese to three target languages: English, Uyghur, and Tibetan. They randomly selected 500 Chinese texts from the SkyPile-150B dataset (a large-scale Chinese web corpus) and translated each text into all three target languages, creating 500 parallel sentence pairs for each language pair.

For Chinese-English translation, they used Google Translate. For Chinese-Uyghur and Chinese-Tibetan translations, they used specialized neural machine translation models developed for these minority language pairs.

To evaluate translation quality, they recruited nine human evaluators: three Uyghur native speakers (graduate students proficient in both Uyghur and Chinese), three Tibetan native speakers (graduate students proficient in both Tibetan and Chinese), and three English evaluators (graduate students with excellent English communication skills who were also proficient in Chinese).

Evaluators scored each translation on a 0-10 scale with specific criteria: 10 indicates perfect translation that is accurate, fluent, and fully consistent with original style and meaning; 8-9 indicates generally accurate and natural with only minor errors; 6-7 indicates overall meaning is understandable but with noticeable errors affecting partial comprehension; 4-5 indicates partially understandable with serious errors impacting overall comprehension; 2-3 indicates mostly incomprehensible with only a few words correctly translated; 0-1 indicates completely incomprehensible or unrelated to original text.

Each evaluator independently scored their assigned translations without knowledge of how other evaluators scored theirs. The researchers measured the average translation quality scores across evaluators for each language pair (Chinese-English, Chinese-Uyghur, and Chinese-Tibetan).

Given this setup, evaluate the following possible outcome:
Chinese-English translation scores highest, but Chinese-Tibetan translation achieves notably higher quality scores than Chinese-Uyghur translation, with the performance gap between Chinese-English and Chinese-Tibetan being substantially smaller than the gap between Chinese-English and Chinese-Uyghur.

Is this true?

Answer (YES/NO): NO